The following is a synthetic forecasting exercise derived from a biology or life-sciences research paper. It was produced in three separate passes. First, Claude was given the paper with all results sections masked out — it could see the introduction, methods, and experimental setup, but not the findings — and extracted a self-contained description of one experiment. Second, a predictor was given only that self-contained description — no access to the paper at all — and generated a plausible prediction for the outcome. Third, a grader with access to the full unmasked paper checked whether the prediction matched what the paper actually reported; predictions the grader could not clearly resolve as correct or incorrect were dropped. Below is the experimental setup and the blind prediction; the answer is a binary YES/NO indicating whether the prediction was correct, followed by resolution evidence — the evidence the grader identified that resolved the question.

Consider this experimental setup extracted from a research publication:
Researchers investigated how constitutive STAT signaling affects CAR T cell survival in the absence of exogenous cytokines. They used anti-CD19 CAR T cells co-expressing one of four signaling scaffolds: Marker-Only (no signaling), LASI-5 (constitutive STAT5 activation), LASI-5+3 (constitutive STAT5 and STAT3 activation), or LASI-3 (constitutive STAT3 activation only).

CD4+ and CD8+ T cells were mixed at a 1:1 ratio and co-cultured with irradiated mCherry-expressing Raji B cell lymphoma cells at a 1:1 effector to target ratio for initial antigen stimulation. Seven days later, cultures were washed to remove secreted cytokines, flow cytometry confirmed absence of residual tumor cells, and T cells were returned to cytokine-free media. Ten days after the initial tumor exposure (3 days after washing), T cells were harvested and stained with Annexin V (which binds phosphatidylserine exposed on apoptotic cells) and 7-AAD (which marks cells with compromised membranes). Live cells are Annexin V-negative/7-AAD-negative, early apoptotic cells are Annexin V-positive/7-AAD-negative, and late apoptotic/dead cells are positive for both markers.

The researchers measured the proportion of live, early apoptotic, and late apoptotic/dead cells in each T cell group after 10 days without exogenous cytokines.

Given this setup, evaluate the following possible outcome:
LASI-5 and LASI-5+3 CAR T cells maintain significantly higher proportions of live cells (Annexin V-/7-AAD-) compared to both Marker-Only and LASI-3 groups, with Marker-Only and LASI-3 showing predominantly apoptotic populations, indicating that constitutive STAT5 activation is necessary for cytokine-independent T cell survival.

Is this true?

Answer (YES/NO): NO